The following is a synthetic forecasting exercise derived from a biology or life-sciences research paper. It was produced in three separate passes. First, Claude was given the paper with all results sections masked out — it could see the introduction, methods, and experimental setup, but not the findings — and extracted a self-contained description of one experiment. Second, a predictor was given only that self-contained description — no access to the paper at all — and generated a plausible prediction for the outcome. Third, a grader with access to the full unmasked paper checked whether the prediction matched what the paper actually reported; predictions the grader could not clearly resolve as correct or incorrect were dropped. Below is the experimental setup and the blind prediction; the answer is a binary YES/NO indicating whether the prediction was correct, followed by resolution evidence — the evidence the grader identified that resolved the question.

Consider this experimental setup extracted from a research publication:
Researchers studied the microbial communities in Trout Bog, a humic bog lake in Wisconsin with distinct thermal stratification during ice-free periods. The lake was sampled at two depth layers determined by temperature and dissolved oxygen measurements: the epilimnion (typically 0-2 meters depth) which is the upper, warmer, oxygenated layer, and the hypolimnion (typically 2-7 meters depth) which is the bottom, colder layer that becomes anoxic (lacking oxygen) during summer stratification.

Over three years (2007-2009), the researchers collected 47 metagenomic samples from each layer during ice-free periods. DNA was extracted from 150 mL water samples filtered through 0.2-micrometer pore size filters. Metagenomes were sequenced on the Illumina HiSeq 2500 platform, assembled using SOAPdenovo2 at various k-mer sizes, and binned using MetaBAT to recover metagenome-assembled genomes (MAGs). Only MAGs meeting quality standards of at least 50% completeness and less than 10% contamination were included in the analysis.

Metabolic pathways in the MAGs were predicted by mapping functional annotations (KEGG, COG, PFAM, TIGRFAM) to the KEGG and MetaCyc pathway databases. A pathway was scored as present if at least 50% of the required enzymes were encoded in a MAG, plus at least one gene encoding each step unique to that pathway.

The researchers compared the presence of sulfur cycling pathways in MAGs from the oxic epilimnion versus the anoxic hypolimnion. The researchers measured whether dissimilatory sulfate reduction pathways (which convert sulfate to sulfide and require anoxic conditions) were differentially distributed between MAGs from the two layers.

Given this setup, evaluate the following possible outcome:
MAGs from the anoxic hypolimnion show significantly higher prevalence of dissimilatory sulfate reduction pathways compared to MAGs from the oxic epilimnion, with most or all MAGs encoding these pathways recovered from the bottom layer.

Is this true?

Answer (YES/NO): NO